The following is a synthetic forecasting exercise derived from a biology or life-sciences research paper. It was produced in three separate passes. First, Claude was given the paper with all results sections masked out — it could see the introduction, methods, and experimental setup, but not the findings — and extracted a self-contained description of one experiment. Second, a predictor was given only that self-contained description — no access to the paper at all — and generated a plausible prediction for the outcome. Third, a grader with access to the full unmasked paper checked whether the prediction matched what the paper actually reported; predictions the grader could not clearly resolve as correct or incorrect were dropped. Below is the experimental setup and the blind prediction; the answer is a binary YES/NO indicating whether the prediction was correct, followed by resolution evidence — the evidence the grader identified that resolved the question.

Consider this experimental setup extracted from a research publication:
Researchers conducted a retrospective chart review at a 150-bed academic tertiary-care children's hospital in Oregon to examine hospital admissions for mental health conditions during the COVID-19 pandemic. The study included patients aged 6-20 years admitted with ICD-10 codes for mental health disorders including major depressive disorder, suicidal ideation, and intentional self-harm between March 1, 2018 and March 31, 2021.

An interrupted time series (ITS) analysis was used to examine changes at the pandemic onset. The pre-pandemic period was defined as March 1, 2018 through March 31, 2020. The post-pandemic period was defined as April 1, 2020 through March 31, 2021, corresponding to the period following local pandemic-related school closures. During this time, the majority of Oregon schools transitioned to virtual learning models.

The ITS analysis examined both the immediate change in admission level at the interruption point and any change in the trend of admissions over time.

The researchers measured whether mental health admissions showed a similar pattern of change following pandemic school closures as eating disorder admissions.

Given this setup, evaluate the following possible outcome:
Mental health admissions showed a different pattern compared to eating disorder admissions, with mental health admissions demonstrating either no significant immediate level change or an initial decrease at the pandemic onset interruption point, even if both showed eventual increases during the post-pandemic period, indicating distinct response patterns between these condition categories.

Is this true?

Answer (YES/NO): YES